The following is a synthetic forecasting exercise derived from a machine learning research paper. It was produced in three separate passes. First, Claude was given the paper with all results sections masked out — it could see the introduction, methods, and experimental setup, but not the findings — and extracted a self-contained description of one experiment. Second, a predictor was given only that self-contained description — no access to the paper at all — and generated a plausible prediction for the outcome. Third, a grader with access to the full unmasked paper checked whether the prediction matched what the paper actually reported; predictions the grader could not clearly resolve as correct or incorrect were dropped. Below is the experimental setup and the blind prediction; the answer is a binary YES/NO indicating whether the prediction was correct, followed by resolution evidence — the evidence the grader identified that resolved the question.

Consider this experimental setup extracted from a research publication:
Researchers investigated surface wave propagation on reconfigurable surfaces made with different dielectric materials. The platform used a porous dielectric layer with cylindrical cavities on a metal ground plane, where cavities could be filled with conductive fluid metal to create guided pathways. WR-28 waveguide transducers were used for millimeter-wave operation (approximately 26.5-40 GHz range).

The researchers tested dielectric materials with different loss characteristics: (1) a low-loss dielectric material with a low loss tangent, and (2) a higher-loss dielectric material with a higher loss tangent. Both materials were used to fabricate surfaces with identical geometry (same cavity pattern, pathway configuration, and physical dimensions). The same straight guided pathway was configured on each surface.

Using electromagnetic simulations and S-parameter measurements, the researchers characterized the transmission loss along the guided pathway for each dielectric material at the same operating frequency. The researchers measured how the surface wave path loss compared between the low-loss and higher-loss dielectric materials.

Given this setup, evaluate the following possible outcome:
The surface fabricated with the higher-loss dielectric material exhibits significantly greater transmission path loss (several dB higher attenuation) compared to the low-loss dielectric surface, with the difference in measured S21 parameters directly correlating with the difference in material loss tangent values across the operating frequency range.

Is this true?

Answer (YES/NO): NO